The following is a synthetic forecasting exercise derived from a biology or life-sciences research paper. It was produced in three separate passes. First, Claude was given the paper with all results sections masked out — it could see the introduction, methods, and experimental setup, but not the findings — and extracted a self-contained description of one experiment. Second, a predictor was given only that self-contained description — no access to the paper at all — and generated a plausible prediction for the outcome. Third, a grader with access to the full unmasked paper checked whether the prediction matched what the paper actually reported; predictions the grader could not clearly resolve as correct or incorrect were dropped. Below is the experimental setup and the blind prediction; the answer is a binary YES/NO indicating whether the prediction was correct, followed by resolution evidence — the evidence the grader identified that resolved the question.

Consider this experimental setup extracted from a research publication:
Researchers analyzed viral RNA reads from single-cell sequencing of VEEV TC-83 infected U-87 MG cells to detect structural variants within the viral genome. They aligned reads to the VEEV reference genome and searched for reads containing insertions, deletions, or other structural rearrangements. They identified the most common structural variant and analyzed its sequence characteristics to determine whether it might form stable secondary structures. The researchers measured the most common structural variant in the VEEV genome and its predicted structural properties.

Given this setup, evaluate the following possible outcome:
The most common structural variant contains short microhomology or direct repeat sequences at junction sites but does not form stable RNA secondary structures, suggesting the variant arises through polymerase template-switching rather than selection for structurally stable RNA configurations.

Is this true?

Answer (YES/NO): NO